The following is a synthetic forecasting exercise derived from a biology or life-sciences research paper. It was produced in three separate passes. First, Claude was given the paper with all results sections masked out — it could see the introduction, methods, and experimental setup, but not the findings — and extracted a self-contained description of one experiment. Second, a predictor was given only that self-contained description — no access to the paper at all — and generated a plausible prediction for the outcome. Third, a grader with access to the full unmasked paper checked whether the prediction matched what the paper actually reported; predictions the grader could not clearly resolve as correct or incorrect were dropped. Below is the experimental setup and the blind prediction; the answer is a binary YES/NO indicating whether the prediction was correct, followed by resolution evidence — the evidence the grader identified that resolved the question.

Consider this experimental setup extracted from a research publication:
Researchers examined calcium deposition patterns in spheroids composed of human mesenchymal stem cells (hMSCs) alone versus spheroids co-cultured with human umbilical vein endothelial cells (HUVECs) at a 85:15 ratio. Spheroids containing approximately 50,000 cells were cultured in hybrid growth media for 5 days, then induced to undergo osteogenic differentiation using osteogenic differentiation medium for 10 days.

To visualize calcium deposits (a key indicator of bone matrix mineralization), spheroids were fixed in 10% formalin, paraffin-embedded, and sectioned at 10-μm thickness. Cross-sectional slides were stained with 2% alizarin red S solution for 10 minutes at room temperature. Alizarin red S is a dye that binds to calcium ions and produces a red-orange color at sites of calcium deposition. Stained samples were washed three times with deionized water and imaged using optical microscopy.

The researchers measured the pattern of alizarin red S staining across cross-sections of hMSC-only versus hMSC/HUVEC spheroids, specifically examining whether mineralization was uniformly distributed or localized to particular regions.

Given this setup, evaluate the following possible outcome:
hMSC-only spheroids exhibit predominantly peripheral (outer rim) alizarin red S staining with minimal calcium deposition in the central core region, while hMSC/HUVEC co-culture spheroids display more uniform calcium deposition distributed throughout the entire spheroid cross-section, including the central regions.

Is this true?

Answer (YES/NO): NO